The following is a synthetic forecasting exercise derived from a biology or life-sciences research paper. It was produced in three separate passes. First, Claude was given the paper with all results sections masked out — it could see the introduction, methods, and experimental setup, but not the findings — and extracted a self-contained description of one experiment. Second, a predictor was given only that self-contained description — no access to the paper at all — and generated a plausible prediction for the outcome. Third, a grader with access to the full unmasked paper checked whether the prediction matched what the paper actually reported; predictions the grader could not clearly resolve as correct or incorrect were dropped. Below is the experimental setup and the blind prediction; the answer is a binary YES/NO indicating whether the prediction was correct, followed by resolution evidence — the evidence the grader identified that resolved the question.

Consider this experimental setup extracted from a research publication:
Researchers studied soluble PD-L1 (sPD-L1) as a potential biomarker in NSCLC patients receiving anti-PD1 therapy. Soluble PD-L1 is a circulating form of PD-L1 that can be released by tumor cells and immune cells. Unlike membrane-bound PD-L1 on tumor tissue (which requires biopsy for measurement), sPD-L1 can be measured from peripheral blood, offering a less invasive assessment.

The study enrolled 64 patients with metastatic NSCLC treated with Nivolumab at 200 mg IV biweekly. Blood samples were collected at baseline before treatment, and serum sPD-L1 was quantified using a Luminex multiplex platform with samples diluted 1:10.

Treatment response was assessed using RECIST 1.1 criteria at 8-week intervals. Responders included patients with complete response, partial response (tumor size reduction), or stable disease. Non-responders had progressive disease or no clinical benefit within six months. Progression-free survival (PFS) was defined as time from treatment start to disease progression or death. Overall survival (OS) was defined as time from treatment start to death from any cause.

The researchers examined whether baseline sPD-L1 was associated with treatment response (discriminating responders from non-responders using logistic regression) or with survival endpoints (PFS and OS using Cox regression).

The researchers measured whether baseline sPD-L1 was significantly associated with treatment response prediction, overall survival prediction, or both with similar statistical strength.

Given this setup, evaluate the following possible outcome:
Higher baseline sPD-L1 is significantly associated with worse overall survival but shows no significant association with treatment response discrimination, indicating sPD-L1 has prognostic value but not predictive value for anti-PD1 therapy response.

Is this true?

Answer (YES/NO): NO